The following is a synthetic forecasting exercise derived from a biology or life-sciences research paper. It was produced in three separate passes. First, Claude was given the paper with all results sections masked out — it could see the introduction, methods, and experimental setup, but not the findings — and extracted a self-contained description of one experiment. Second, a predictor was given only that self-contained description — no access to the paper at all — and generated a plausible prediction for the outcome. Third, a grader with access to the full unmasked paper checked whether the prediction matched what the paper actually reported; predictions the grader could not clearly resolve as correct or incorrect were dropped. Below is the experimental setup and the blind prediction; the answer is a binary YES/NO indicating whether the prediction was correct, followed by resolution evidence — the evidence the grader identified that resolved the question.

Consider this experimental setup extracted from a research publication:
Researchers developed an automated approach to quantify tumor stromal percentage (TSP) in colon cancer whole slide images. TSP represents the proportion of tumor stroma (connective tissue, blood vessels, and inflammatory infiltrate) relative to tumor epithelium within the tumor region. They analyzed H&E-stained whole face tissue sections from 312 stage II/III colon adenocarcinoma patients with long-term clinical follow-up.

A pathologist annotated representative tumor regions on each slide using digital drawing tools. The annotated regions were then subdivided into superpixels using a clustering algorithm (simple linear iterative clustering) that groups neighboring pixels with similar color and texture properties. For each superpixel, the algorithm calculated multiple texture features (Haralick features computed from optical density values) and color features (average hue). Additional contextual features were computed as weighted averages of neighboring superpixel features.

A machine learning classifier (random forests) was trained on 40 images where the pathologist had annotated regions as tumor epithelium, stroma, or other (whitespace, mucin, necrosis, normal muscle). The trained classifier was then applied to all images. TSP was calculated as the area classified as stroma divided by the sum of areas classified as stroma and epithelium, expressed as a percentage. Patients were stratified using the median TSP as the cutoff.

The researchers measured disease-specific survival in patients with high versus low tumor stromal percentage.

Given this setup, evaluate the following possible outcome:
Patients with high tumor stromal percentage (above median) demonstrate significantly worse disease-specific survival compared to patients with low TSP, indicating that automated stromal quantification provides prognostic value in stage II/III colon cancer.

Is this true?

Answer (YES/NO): YES